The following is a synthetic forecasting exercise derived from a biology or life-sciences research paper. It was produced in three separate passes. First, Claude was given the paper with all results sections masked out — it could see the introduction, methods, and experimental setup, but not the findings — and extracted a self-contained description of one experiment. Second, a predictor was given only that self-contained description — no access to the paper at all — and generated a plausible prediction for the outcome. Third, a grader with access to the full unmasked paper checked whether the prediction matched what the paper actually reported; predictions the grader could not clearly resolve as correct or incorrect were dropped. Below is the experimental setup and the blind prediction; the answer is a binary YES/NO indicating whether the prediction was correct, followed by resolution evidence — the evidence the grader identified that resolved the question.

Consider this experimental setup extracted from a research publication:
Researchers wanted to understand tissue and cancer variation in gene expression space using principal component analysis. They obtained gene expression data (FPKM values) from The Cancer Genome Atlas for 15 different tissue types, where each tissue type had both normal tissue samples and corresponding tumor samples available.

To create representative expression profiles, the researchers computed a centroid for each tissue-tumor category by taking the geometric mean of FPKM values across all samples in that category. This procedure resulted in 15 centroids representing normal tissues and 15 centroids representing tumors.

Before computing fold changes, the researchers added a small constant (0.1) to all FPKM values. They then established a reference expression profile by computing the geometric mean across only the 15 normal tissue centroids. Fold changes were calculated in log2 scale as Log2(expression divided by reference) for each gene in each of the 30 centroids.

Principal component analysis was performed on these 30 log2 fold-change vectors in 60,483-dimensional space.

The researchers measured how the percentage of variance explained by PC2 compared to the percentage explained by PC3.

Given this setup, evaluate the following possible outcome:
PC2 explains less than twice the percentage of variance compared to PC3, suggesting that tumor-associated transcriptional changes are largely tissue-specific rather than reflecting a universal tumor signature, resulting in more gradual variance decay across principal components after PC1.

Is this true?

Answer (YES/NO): NO